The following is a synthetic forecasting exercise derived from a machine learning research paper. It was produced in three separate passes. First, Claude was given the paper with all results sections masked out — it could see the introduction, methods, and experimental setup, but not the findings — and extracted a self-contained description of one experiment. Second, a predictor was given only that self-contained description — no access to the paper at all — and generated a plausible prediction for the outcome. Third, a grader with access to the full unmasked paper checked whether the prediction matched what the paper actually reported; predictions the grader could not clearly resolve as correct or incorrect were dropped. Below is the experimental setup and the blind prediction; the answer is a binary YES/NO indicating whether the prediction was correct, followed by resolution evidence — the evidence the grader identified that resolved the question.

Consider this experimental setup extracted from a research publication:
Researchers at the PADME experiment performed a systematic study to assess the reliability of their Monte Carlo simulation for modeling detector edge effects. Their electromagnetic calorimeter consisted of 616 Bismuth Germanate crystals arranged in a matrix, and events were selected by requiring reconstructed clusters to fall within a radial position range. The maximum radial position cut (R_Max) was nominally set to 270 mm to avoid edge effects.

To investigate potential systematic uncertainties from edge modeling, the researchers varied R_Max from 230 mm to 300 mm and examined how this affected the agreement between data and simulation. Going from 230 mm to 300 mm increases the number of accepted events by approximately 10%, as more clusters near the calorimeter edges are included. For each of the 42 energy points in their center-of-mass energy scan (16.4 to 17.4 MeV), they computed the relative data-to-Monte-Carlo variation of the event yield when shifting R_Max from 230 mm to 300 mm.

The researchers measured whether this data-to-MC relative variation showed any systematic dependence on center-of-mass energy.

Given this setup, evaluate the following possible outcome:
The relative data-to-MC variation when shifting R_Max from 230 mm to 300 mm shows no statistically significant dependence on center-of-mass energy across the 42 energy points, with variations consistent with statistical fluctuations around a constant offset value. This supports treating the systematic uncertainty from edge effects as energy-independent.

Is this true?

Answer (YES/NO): YES